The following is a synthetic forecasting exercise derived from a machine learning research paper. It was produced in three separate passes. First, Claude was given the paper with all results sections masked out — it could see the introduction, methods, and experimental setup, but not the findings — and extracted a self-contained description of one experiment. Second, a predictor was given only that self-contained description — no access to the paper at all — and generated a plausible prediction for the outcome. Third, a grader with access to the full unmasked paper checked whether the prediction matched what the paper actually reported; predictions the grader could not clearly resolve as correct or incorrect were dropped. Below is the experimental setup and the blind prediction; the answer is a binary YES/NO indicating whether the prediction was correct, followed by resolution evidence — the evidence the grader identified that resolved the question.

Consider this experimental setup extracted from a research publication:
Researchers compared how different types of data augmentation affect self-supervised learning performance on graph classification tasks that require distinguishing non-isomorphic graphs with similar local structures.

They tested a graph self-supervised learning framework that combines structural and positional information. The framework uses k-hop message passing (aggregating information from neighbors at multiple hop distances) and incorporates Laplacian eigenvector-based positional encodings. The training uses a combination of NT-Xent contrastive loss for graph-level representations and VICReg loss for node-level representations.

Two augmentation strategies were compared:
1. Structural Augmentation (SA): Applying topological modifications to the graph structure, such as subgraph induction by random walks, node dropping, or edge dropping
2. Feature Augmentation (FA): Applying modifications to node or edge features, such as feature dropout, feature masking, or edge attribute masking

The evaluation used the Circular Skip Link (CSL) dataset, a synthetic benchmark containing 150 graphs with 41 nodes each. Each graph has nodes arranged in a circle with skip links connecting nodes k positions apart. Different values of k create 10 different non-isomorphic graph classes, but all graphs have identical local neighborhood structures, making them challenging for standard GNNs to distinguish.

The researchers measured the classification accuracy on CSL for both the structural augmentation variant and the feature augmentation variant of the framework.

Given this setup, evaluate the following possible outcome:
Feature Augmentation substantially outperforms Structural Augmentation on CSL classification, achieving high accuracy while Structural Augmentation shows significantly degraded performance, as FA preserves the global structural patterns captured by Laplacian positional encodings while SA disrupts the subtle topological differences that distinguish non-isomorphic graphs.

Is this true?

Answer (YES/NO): NO